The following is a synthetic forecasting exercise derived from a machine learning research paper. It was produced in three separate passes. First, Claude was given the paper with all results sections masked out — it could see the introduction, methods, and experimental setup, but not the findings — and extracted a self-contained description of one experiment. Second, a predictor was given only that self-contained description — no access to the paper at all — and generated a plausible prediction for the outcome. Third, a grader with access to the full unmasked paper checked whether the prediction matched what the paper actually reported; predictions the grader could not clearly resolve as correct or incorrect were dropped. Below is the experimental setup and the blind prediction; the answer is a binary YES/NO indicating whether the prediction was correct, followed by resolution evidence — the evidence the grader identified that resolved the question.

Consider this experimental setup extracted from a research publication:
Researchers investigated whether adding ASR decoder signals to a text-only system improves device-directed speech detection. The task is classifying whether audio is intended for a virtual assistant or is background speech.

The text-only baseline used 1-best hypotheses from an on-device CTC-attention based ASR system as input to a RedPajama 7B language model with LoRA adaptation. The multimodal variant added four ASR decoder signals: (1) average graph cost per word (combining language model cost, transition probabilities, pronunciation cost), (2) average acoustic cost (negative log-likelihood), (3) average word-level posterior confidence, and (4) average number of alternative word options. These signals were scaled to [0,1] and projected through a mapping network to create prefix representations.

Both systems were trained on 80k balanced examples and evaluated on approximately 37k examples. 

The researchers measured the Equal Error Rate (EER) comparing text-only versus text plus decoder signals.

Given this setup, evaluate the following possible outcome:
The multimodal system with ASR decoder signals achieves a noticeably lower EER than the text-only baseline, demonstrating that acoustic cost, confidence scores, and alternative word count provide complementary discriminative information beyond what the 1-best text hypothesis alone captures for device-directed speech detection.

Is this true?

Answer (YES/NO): NO